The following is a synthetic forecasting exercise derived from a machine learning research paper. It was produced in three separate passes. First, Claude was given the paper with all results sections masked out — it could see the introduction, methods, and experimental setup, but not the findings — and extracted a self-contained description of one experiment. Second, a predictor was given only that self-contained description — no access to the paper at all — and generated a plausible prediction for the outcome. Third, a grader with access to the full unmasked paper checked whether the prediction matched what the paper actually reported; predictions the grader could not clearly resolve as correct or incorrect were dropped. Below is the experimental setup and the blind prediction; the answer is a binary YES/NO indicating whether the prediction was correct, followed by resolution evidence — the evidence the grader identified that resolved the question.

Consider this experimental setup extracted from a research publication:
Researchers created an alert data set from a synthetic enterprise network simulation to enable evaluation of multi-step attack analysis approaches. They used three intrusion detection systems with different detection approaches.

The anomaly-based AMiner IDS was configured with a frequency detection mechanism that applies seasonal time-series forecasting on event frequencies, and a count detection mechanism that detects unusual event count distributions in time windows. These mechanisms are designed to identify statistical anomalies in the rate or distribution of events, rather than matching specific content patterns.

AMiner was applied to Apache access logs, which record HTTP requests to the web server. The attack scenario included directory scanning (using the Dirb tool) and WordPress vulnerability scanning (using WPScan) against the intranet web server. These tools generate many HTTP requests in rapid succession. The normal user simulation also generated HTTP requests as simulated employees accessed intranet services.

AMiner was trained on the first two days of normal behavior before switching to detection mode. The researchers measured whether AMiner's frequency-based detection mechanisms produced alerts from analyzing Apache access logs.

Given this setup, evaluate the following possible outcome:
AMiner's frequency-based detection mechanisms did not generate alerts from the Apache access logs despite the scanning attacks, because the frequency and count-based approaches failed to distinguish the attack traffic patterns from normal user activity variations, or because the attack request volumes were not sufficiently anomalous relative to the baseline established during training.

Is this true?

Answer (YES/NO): NO